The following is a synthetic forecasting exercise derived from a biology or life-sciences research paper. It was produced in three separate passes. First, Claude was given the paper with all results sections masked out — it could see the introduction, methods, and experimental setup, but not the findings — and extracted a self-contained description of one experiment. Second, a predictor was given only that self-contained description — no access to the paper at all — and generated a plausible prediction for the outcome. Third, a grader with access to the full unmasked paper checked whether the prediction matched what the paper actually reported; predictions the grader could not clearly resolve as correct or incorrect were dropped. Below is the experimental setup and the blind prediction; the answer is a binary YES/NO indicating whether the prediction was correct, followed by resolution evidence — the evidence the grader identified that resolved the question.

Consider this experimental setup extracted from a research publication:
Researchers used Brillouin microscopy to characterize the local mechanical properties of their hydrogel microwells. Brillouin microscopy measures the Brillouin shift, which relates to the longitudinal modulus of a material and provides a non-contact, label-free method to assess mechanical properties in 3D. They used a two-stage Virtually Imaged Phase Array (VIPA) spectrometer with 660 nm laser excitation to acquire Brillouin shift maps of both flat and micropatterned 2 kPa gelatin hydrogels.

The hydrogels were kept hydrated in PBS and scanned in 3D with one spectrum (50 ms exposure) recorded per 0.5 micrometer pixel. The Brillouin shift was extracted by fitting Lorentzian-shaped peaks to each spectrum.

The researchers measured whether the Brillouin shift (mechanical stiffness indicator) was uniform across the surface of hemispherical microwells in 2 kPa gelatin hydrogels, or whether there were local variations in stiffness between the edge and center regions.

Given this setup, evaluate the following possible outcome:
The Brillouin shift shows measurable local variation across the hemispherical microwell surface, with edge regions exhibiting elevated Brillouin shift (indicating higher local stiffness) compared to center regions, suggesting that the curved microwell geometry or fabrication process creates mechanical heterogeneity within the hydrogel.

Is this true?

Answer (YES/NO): NO